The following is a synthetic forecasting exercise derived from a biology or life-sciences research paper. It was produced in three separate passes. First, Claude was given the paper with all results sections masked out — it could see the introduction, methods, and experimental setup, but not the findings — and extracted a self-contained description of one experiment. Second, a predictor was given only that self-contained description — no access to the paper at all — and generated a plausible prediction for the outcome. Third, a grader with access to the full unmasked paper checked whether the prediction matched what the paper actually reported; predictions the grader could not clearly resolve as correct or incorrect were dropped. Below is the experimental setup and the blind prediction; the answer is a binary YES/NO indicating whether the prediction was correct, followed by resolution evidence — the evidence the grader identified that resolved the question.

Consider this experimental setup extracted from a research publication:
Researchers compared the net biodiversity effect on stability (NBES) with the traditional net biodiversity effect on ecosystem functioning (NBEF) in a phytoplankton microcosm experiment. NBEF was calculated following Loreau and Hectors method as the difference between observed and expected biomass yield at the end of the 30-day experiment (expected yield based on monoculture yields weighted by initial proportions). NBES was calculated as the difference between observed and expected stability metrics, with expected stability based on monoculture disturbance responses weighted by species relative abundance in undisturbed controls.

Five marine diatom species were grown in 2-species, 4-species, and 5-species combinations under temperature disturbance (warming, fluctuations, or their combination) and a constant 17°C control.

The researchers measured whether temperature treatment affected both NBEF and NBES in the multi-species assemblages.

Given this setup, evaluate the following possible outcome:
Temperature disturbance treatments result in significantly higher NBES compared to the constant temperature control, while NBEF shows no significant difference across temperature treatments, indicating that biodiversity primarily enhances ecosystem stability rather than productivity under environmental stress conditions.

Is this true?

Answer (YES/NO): NO